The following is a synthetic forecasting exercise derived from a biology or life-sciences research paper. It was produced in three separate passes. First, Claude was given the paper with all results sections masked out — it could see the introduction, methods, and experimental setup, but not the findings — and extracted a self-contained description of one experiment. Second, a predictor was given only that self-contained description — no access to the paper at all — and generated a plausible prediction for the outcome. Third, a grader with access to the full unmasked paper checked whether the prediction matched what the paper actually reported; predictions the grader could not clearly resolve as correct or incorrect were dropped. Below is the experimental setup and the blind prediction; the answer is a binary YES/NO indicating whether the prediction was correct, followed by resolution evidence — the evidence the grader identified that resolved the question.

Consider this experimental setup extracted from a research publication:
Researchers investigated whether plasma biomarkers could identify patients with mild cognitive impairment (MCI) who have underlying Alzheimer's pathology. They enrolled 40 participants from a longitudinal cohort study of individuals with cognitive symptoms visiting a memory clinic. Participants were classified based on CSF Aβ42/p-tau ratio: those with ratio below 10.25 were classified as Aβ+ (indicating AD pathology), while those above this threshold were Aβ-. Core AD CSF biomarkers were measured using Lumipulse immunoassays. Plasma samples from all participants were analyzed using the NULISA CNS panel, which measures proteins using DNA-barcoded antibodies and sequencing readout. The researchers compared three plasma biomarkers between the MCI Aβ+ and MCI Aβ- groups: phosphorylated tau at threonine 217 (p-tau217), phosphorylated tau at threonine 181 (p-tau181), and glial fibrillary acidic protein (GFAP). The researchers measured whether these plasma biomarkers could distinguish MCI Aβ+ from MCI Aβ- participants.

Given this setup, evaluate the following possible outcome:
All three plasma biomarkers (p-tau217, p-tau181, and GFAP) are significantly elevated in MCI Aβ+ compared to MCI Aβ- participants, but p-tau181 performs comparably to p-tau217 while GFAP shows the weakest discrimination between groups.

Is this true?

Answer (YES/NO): NO